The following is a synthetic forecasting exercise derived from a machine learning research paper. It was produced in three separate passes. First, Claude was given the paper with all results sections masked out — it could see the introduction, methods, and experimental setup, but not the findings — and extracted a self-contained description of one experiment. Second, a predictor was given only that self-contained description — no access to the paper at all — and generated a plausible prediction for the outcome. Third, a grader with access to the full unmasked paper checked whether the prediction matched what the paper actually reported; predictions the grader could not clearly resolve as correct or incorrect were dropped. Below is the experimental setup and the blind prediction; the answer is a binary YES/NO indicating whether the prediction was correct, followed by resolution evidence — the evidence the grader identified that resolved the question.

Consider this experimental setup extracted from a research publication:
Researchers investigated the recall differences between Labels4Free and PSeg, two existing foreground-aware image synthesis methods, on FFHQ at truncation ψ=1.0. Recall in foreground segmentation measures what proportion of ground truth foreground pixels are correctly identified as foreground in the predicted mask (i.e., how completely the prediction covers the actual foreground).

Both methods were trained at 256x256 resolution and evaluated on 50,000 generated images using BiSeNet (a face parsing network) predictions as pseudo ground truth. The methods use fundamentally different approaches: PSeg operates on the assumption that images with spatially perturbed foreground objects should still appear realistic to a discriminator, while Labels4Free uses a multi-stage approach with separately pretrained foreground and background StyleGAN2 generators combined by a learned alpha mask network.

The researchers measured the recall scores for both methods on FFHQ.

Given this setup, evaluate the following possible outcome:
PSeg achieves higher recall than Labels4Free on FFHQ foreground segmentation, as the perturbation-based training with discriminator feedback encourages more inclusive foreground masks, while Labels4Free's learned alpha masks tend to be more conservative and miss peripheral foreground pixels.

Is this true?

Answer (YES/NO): NO